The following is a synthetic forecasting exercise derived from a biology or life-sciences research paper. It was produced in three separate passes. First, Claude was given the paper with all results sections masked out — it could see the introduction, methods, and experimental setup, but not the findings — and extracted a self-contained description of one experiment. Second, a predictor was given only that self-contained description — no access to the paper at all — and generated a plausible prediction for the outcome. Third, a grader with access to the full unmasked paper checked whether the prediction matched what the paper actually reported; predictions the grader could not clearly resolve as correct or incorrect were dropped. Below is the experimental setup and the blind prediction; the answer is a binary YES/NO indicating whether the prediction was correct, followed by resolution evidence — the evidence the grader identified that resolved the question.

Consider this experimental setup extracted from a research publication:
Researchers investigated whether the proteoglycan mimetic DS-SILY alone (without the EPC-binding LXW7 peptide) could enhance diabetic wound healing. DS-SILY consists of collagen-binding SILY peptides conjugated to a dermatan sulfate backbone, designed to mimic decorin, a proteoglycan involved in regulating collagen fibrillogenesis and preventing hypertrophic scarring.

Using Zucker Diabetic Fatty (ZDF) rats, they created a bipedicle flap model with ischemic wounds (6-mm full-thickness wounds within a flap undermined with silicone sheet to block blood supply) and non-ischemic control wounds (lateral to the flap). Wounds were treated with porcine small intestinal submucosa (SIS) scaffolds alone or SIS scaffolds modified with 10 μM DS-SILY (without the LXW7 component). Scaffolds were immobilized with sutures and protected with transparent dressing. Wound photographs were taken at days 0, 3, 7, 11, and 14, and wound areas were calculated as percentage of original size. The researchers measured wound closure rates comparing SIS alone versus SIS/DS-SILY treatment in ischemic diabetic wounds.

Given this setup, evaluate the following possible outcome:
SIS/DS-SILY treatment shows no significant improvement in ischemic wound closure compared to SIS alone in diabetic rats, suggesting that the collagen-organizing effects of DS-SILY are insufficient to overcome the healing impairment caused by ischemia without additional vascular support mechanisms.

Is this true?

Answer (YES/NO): YES